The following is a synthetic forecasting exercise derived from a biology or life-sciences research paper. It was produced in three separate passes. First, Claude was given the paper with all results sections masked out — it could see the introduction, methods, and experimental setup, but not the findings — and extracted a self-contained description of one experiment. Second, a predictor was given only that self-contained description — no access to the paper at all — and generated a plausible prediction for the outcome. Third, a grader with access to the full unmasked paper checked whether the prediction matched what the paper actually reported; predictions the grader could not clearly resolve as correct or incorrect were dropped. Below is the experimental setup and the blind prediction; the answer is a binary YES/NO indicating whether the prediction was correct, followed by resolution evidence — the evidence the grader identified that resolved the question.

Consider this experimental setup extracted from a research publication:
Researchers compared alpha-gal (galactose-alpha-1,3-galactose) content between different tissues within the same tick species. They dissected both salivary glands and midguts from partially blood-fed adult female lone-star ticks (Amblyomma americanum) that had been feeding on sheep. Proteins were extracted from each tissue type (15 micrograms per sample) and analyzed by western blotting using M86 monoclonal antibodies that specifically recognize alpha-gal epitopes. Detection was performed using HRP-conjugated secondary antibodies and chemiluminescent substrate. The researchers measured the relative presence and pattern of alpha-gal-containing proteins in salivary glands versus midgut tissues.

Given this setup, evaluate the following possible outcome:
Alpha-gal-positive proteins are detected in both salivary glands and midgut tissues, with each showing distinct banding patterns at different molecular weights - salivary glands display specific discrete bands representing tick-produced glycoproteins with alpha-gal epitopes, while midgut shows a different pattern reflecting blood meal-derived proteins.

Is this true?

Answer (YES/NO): NO